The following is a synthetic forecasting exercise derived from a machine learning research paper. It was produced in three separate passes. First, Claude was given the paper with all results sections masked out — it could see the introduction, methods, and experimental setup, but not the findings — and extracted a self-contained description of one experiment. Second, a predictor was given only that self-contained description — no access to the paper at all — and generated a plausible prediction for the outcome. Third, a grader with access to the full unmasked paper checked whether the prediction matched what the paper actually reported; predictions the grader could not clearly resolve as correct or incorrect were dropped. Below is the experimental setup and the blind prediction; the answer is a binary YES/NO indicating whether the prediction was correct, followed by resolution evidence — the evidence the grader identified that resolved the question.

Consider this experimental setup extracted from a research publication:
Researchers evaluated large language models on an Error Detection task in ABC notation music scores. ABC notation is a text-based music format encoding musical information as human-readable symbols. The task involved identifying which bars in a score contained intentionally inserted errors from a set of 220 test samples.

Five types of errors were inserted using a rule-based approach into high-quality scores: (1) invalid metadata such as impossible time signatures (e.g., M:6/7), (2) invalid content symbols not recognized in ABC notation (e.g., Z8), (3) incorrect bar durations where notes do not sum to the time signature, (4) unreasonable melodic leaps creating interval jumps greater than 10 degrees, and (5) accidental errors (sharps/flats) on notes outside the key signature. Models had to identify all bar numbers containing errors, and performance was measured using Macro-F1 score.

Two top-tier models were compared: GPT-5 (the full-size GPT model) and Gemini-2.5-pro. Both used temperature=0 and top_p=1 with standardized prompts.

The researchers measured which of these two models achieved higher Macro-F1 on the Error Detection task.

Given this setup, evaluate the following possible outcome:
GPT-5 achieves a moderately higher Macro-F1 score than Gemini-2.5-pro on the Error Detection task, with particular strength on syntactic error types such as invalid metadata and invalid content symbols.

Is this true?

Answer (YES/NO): NO